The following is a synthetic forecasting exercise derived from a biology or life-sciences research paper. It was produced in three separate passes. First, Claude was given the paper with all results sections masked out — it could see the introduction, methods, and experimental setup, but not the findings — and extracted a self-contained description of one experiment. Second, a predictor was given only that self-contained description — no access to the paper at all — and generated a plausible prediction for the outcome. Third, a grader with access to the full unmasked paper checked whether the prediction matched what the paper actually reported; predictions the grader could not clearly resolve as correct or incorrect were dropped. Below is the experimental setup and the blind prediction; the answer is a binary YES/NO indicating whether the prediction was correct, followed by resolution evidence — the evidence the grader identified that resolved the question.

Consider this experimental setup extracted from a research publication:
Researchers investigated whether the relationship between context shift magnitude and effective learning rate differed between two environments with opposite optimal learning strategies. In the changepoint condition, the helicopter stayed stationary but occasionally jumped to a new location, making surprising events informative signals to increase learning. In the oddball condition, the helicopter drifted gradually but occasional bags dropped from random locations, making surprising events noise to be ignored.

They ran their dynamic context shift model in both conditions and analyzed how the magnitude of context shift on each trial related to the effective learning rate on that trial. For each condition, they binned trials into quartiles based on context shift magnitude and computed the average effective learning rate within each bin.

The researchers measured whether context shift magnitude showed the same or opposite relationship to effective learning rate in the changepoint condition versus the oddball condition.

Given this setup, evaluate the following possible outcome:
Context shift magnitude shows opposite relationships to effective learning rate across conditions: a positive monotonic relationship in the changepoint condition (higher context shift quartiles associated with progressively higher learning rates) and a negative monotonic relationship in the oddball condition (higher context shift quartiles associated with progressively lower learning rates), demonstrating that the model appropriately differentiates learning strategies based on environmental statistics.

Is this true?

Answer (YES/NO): YES